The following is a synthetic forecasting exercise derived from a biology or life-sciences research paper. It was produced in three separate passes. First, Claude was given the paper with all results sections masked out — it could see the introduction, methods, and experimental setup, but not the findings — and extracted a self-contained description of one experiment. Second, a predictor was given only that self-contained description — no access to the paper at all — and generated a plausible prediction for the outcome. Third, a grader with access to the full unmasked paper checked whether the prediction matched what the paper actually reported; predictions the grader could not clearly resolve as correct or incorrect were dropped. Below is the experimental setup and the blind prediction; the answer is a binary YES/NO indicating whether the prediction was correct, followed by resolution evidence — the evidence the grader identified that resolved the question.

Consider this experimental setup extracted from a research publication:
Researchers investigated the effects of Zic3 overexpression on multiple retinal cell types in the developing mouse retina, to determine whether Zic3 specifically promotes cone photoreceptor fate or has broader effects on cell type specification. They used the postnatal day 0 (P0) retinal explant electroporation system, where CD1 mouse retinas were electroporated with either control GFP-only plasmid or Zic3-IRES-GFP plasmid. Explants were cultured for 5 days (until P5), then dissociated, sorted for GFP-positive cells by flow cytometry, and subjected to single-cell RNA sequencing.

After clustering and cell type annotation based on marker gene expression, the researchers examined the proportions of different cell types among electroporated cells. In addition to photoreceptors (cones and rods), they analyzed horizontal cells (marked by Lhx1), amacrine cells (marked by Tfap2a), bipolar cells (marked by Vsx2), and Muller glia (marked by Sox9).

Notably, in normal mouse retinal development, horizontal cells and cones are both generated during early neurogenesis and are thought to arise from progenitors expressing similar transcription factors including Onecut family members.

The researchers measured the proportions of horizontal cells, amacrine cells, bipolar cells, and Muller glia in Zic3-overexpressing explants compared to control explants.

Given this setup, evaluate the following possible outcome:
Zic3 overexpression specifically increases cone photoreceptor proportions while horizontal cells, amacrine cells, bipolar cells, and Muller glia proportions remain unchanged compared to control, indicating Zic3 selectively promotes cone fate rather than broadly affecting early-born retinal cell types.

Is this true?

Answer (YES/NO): NO